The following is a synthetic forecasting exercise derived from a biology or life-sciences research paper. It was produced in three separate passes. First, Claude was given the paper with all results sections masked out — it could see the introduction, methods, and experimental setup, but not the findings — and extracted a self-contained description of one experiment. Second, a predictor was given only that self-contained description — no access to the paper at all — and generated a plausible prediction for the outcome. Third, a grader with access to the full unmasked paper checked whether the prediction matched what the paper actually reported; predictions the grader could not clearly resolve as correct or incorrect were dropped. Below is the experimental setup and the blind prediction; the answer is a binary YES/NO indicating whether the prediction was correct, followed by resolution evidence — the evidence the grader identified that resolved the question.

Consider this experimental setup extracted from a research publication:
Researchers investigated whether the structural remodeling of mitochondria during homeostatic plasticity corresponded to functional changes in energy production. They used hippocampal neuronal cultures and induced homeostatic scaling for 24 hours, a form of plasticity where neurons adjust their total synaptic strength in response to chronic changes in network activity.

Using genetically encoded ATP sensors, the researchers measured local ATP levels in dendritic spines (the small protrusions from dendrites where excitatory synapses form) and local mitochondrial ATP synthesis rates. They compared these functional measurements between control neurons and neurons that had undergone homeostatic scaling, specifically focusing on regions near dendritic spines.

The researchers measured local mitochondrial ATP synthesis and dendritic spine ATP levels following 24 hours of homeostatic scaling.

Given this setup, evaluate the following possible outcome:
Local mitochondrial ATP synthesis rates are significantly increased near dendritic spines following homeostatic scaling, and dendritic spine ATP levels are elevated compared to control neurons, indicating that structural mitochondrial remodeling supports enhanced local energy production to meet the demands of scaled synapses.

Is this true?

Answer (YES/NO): YES